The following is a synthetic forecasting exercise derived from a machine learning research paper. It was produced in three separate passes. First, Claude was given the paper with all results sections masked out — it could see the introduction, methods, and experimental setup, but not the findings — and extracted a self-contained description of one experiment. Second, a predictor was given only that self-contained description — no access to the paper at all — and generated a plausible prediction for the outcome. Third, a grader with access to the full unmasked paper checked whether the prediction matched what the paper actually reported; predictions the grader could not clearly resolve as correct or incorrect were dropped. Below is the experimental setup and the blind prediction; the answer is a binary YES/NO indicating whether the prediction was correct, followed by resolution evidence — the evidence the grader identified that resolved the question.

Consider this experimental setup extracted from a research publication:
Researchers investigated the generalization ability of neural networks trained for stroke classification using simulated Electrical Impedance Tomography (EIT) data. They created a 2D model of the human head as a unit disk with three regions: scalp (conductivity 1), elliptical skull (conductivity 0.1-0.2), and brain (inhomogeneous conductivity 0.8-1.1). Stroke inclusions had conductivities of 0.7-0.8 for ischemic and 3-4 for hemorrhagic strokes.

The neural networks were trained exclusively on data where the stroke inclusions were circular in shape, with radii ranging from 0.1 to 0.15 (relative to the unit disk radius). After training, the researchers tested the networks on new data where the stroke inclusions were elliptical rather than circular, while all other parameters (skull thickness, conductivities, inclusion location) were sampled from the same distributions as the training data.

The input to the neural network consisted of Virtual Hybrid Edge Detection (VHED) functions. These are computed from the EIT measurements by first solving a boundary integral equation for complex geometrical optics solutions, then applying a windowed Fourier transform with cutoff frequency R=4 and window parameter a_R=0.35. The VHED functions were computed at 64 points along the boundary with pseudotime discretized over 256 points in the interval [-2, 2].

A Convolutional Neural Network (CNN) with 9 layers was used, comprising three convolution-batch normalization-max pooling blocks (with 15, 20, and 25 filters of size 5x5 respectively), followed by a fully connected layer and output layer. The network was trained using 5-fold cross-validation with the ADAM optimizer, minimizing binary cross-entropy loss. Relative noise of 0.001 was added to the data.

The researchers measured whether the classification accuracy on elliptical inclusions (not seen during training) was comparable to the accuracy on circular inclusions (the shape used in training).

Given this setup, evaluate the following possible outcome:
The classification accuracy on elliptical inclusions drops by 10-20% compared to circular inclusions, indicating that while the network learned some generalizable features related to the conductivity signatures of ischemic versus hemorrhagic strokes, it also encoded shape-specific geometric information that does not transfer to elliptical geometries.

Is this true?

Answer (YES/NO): NO